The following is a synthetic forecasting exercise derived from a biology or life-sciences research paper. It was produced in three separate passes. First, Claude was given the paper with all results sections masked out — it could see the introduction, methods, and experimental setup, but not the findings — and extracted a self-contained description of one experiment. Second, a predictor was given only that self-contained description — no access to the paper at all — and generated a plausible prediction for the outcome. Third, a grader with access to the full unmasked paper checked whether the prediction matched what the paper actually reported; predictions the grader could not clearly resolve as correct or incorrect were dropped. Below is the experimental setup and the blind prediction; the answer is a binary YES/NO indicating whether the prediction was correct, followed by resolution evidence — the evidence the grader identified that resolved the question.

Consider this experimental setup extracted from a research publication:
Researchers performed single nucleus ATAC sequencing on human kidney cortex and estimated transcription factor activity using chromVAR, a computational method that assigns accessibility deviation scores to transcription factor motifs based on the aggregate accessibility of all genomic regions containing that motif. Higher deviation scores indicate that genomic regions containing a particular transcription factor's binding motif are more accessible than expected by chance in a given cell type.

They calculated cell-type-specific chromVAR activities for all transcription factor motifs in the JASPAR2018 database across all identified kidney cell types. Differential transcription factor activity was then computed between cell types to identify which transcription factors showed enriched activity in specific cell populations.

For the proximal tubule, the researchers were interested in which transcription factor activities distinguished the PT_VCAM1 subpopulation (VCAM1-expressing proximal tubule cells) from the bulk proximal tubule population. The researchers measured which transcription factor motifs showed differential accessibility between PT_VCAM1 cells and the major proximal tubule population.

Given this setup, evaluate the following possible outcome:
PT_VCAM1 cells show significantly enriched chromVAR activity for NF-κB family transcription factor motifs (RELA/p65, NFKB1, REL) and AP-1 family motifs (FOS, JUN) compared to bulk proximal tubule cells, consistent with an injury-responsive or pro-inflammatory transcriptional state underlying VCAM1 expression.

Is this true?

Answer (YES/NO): NO